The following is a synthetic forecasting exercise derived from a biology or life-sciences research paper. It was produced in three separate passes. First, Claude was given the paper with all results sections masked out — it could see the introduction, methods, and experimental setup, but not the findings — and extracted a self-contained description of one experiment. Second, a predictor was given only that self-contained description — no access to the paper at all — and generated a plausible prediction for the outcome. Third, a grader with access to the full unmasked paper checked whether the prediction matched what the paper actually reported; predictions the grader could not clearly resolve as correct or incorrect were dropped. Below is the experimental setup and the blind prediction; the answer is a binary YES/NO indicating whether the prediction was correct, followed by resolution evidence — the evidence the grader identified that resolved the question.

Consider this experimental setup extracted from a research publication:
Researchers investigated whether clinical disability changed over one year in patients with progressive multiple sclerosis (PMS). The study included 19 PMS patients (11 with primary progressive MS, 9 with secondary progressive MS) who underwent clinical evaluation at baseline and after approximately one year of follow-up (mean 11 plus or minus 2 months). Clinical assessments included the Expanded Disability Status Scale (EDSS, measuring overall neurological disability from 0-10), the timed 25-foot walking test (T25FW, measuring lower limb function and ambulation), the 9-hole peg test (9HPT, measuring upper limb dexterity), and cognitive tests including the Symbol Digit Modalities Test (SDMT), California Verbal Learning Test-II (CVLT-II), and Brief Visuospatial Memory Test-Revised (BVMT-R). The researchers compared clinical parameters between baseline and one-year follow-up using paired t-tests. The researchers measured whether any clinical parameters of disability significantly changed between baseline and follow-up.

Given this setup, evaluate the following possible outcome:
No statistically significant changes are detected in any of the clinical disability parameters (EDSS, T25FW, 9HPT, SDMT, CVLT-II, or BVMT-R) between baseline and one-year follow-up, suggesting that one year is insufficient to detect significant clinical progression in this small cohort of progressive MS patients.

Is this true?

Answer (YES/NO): YES